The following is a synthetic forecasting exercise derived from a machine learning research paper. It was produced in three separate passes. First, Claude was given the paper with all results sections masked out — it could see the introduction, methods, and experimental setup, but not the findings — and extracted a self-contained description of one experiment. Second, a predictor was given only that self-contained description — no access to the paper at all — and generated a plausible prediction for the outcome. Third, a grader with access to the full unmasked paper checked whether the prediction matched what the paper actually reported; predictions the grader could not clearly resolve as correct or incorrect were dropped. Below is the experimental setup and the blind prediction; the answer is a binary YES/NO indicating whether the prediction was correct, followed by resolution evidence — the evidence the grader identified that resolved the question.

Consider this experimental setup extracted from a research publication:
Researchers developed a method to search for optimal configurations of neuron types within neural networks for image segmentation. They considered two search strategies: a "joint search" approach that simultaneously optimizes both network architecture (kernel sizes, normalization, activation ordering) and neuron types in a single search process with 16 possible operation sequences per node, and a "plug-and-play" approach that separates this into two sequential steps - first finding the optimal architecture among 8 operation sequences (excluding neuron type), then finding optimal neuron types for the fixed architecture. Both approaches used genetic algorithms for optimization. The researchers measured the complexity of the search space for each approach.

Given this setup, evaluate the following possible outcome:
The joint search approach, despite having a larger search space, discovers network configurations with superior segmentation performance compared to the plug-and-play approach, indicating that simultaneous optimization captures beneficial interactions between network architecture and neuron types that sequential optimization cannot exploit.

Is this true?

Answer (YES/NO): YES